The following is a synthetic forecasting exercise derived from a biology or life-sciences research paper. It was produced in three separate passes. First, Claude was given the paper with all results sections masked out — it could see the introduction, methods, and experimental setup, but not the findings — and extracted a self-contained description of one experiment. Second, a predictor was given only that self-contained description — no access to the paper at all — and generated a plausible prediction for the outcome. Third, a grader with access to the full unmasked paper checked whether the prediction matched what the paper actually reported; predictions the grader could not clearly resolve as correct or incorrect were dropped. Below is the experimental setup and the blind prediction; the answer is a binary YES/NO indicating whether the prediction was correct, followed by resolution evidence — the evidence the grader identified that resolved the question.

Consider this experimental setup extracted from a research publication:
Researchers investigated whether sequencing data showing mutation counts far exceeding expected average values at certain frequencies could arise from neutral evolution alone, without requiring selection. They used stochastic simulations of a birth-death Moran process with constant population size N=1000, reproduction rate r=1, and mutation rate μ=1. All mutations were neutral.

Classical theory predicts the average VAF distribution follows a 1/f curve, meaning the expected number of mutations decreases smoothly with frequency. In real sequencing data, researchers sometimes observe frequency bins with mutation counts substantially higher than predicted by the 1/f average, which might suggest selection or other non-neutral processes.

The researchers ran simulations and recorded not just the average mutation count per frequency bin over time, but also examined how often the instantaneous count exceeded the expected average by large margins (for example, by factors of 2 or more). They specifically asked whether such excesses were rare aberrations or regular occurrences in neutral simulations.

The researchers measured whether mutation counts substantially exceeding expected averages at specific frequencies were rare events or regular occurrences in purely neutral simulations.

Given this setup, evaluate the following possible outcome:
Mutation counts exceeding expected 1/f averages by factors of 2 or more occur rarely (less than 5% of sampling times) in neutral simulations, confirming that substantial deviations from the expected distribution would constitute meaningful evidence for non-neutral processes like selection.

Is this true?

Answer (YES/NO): NO